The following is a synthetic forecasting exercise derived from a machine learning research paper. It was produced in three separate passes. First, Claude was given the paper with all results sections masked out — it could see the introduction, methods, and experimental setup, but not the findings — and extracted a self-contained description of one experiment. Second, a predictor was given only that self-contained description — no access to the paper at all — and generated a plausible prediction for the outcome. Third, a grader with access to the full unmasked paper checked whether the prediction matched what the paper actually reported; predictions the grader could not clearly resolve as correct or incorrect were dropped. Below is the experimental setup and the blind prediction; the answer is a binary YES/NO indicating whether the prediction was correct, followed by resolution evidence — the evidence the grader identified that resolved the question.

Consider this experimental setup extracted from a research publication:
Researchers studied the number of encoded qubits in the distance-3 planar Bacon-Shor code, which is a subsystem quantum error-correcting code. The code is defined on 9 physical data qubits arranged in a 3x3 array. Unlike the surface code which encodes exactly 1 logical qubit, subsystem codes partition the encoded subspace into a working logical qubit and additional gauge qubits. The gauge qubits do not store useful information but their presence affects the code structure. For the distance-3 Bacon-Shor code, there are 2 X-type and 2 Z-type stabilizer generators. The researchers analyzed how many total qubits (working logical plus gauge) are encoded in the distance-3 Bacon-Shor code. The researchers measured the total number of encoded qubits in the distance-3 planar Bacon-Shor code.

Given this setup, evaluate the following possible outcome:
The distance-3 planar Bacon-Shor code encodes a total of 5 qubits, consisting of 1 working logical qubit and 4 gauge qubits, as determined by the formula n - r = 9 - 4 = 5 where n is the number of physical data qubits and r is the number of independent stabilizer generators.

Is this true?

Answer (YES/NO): YES